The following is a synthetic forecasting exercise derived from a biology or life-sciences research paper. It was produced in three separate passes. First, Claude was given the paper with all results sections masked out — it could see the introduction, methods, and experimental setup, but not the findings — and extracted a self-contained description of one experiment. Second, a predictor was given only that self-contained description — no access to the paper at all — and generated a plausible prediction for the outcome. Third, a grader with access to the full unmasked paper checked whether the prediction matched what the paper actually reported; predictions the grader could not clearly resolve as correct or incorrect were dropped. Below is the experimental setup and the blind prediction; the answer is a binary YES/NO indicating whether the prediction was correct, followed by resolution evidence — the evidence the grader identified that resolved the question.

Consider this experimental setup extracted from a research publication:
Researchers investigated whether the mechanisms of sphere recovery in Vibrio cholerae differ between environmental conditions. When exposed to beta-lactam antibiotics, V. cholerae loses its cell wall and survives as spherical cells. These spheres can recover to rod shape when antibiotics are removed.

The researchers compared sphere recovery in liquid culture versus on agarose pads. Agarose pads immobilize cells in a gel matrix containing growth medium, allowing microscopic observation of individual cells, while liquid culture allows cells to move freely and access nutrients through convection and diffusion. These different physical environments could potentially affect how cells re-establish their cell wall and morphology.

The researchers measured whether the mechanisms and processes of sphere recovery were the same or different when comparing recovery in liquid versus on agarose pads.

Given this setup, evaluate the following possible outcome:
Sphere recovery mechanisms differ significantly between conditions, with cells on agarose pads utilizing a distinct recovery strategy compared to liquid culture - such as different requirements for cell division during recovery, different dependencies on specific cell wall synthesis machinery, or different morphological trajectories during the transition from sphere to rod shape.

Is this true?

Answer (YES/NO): YES